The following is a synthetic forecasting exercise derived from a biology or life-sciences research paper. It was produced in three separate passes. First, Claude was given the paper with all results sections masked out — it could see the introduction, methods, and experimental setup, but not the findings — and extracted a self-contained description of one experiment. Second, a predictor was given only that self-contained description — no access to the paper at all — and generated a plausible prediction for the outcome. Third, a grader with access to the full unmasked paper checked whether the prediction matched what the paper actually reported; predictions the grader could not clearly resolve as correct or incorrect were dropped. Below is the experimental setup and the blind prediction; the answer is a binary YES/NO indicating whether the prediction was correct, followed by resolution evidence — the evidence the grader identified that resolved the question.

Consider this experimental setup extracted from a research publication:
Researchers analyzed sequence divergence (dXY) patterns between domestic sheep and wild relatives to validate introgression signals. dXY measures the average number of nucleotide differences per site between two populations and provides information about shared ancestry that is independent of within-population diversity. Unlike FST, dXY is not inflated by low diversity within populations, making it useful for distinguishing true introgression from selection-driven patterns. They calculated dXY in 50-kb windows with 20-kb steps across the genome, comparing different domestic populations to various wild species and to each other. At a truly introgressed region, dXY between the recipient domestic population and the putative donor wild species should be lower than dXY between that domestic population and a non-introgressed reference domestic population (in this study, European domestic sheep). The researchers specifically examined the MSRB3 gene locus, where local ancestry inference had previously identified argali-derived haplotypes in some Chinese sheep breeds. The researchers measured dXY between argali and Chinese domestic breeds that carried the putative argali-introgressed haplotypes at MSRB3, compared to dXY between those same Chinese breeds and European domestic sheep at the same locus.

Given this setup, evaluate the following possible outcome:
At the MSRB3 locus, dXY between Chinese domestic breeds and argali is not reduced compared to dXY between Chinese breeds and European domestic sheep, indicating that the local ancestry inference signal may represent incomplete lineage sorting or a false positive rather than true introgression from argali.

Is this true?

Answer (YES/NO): NO